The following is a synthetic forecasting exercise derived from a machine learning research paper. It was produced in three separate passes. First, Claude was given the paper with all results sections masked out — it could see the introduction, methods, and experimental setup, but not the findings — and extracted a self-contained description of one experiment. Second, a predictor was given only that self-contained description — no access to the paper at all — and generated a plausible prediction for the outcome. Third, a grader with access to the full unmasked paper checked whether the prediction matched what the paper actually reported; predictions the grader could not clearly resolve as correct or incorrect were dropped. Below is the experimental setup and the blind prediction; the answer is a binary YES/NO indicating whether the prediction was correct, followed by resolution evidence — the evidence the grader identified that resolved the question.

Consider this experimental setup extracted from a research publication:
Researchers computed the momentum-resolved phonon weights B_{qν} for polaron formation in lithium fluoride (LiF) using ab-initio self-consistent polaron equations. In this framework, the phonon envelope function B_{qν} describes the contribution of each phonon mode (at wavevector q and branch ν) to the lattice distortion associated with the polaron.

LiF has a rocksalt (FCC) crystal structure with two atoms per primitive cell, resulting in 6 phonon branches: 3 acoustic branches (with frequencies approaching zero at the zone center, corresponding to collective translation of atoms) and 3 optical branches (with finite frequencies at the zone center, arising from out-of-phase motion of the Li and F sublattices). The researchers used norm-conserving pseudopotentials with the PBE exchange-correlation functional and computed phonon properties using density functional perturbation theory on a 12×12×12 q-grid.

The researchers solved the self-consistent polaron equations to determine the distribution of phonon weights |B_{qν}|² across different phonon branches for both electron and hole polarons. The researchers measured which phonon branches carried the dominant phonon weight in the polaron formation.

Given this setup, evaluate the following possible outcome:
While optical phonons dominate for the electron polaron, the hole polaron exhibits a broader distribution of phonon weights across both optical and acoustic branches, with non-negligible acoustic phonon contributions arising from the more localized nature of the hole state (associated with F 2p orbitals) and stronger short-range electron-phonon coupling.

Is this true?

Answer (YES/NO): NO